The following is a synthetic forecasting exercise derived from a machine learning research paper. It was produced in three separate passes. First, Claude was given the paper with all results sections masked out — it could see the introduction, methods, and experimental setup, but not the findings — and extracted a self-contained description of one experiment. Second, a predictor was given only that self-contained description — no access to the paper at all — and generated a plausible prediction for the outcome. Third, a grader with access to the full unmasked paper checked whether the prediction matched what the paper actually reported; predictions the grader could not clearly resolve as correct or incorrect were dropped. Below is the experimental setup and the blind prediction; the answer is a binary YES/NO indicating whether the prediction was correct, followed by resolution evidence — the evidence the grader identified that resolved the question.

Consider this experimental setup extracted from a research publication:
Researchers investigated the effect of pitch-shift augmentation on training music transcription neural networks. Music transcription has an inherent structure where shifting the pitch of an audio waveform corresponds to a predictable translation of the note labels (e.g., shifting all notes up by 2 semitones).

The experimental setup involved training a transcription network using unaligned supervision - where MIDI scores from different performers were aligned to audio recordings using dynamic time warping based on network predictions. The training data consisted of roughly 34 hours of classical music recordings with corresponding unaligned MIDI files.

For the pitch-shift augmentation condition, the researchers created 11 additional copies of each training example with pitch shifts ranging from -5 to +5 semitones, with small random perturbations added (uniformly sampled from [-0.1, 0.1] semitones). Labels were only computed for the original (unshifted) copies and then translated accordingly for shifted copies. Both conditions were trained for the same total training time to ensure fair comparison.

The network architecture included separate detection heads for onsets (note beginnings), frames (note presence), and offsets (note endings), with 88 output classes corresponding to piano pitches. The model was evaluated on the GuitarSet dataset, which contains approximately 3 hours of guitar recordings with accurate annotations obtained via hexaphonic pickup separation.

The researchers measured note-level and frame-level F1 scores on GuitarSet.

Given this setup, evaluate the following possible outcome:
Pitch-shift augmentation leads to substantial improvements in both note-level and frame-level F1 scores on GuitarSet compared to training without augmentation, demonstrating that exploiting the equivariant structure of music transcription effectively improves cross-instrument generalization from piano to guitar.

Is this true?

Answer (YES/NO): YES